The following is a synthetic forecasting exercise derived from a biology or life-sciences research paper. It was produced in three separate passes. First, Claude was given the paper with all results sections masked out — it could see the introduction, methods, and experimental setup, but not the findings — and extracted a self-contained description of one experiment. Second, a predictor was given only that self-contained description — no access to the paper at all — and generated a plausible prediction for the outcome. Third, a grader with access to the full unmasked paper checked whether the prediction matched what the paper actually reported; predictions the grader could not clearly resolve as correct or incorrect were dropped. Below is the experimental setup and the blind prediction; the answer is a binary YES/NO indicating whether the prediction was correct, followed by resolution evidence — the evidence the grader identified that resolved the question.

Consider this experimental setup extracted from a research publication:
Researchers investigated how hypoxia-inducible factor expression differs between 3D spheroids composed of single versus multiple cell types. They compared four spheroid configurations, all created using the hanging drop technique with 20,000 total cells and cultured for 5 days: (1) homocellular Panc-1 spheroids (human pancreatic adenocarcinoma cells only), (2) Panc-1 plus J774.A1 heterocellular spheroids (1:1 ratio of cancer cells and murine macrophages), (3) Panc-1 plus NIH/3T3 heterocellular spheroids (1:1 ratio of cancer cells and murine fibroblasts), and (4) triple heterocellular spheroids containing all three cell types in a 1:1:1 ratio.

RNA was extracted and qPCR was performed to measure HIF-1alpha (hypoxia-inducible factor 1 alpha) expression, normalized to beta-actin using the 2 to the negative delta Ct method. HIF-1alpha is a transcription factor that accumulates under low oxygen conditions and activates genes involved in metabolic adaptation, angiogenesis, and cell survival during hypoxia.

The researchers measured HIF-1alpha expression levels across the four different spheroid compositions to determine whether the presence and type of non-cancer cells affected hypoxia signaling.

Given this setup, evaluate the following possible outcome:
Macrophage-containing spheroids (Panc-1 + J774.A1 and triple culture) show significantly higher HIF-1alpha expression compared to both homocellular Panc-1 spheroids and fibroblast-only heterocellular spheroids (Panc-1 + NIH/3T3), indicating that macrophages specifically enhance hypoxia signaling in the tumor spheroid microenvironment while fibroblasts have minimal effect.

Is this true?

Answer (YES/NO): YES